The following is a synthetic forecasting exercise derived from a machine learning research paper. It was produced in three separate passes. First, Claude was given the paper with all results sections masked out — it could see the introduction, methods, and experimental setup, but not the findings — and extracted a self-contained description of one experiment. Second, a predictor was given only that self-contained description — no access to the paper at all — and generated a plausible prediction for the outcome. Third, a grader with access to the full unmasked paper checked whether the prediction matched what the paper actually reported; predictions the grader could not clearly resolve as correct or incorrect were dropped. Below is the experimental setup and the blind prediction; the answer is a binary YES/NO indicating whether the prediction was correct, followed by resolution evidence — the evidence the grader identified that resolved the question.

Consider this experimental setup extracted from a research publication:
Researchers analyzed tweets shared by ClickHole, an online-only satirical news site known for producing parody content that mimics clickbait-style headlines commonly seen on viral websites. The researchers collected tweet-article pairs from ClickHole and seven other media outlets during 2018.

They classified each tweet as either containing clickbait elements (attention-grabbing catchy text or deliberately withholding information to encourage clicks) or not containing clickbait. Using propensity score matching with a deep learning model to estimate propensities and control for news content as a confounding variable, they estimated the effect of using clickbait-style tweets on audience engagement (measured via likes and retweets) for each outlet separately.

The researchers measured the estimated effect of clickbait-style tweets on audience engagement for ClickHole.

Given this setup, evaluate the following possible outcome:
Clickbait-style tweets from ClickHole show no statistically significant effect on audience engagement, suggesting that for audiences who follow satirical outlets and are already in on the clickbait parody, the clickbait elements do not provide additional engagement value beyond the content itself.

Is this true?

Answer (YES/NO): NO